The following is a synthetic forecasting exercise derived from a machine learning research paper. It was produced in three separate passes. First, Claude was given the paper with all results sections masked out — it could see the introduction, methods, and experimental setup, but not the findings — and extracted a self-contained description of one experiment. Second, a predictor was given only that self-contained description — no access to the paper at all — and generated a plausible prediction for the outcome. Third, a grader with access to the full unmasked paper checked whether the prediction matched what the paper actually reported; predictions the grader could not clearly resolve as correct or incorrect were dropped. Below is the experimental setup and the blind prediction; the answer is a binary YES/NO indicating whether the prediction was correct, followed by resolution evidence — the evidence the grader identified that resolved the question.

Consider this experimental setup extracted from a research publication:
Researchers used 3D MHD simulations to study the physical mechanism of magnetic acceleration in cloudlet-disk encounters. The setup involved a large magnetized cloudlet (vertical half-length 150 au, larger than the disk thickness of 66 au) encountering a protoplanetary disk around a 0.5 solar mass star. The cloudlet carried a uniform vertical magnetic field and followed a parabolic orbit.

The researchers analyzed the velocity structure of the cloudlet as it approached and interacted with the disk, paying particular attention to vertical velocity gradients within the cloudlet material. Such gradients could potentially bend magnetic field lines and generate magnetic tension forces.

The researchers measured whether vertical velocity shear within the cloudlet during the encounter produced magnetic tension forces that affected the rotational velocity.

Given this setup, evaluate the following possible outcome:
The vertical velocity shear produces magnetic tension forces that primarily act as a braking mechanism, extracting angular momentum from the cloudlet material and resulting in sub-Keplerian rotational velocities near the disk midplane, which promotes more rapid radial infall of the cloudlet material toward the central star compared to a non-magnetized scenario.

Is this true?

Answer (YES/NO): NO